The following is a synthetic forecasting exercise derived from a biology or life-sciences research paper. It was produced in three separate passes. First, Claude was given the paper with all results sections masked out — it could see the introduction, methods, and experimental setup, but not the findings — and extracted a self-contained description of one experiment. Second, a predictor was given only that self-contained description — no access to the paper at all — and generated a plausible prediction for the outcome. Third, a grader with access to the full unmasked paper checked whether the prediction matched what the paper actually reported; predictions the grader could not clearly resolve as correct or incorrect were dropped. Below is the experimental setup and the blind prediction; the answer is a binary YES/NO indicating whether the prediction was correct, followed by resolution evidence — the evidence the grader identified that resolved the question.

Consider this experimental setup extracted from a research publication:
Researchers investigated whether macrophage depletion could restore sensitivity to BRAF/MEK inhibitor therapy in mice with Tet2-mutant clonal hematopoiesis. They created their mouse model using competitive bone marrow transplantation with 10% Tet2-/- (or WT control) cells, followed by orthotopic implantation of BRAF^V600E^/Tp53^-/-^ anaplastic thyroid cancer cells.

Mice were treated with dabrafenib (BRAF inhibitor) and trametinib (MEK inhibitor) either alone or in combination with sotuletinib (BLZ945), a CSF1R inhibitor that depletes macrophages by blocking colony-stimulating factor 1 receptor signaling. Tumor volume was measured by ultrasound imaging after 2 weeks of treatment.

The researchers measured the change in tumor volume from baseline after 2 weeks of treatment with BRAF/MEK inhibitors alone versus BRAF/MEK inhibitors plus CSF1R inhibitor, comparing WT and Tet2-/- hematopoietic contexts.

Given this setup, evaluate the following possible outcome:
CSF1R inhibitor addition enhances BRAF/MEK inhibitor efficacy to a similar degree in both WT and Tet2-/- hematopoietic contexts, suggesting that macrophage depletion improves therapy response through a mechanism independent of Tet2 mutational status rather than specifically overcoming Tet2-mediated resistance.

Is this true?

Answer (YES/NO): NO